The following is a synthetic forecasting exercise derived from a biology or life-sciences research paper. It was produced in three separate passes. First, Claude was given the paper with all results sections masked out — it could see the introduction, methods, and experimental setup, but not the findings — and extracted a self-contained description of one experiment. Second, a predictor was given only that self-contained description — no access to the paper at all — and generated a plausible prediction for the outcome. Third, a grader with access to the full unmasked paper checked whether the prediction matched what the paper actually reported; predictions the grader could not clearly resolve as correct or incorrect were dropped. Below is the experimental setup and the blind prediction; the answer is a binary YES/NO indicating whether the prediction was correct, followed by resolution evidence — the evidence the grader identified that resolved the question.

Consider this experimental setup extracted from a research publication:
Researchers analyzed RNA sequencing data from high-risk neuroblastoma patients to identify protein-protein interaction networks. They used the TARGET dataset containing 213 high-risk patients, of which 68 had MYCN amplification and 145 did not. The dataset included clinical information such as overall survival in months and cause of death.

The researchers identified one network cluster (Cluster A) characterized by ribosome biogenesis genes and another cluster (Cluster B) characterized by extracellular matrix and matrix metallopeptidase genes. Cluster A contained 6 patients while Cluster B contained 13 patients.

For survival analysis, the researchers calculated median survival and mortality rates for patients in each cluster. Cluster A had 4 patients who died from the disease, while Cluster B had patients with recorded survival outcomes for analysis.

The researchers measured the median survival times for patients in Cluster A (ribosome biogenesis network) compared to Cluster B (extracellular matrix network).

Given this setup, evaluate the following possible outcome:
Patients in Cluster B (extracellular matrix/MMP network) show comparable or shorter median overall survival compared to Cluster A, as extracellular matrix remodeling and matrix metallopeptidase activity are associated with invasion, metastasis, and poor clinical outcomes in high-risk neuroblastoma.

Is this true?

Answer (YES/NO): NO